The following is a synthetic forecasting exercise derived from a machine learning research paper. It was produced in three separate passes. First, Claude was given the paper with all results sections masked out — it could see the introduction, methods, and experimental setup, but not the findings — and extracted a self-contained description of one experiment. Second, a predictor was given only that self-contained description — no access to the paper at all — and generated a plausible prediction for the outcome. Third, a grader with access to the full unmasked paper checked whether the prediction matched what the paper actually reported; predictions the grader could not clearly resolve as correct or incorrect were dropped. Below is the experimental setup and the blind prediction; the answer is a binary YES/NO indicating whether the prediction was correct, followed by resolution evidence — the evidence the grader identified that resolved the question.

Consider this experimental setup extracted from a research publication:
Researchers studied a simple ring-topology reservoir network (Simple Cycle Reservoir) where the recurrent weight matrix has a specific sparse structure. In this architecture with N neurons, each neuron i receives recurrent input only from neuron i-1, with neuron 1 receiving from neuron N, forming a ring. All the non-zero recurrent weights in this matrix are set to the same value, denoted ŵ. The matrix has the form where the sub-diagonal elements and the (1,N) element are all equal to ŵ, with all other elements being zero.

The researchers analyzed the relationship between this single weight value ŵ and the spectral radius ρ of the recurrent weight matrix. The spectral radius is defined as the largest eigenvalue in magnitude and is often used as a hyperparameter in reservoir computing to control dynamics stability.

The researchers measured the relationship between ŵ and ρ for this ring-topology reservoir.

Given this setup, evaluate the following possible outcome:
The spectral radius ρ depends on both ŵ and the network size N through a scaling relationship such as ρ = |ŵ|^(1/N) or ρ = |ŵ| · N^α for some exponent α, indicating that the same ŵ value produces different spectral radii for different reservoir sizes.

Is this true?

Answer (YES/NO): NO